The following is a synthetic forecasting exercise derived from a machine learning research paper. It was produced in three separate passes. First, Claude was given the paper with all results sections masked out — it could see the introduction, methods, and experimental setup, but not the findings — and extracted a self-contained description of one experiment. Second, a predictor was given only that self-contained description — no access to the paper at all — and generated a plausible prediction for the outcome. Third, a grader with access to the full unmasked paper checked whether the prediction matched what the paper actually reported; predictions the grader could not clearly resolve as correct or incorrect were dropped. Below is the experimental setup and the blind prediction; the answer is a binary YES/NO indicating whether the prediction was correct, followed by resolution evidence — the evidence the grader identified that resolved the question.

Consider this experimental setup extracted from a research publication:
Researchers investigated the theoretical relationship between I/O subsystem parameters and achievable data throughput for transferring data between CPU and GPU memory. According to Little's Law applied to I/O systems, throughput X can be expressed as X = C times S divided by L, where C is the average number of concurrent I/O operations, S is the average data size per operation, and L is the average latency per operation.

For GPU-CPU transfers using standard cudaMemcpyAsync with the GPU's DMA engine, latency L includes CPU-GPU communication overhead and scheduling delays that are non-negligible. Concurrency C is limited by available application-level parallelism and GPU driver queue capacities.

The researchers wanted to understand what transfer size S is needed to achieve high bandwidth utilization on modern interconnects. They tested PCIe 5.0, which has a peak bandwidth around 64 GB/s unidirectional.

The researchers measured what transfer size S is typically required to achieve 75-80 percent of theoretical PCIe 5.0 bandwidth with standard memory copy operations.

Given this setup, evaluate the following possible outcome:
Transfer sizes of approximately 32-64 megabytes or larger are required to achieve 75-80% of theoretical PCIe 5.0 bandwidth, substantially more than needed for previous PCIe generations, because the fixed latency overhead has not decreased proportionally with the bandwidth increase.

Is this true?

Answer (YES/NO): NO